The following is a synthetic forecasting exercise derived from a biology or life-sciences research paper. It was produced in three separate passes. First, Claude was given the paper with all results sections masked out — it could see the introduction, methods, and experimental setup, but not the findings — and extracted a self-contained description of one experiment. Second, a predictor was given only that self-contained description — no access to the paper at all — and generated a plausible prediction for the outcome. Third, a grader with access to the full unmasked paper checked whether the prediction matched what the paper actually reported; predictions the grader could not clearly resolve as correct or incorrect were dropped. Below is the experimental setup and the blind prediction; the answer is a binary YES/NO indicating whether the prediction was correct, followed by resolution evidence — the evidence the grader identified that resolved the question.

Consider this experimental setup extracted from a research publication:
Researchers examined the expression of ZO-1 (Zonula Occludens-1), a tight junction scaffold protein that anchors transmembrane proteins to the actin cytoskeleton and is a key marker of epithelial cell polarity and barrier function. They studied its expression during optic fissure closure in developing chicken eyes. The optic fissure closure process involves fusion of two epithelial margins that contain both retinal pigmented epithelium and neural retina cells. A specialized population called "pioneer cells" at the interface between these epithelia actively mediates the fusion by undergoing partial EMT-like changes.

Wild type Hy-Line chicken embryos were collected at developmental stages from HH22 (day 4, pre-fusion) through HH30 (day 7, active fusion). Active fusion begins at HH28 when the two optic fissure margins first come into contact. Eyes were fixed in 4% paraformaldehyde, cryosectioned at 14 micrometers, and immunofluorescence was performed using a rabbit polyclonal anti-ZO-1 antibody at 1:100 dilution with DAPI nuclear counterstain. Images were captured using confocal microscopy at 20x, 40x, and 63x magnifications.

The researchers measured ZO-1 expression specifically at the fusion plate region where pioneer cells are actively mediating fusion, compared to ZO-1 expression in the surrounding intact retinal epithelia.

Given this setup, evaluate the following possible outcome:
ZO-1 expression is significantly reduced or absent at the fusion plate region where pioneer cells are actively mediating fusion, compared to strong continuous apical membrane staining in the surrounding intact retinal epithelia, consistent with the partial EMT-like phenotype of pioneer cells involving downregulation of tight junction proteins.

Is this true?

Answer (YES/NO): YES